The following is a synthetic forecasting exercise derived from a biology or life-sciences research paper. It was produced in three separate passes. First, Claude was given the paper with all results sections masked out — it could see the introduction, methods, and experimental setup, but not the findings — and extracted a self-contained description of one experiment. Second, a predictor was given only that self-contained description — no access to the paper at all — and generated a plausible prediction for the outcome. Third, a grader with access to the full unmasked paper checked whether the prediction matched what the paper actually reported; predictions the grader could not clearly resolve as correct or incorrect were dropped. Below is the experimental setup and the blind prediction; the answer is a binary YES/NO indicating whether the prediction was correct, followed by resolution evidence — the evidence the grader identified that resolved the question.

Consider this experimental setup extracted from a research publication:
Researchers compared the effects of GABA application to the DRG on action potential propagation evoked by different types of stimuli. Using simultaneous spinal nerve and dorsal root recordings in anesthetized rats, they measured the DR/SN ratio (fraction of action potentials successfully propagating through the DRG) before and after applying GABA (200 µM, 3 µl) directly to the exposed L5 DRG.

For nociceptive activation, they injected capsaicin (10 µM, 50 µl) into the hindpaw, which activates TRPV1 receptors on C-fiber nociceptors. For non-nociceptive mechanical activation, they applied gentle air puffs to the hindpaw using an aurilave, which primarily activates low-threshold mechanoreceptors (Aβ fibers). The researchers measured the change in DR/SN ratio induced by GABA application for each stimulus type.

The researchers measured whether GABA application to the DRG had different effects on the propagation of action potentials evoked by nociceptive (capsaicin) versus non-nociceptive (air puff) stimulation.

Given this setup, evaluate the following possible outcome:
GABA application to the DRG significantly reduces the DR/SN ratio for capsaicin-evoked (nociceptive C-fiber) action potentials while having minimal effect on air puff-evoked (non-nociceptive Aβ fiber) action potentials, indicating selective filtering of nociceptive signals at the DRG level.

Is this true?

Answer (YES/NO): YES